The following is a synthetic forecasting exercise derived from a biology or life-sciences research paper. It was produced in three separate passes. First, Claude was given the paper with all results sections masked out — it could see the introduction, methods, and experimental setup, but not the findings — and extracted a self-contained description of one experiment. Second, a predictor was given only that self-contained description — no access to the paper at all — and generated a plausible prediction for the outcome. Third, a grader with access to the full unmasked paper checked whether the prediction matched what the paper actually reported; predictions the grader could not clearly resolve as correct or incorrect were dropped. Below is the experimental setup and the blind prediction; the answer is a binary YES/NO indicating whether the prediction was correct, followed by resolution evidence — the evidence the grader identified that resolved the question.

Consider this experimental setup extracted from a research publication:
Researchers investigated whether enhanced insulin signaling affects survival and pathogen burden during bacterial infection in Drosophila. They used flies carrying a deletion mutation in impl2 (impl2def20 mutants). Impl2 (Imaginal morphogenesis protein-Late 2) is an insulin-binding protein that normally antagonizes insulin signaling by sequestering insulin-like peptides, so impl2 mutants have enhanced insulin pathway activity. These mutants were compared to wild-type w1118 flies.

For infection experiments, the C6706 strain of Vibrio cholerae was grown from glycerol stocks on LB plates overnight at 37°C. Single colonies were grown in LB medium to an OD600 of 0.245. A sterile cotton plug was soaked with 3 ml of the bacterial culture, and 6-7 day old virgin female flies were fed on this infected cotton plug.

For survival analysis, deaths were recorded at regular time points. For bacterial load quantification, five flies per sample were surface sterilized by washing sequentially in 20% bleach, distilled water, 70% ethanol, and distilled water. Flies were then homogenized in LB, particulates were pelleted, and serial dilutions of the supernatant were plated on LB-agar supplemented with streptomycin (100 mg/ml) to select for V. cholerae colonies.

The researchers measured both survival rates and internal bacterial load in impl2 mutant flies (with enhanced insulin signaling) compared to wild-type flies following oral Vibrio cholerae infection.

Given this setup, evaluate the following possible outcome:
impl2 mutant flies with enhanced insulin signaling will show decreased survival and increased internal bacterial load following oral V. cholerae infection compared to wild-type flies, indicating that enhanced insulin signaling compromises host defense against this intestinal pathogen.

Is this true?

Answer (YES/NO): YES